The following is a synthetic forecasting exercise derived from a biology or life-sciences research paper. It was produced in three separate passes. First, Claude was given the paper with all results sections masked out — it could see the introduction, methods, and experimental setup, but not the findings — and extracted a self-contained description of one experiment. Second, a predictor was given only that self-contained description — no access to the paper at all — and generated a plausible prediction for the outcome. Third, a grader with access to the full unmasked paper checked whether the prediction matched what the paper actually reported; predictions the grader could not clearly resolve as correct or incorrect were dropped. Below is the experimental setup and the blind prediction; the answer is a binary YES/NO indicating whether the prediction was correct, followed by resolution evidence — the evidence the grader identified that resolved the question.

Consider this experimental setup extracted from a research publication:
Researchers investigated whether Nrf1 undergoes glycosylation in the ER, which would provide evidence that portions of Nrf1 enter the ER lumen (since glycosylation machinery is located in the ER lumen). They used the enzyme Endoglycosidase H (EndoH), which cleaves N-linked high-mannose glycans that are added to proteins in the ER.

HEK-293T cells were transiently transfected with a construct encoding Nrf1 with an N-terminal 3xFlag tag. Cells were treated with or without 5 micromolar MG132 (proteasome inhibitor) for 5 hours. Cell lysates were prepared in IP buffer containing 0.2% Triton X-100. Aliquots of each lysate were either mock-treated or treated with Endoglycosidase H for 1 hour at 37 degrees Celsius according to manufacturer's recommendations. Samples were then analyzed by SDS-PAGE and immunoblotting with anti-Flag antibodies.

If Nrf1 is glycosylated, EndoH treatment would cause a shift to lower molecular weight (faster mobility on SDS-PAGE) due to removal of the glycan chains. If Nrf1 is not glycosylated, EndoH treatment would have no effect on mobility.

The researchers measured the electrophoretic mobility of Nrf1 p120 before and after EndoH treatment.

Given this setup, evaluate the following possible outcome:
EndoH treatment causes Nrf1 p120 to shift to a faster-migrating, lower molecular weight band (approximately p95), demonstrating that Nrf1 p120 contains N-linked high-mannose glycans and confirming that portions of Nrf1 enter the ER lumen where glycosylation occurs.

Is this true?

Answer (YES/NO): NO